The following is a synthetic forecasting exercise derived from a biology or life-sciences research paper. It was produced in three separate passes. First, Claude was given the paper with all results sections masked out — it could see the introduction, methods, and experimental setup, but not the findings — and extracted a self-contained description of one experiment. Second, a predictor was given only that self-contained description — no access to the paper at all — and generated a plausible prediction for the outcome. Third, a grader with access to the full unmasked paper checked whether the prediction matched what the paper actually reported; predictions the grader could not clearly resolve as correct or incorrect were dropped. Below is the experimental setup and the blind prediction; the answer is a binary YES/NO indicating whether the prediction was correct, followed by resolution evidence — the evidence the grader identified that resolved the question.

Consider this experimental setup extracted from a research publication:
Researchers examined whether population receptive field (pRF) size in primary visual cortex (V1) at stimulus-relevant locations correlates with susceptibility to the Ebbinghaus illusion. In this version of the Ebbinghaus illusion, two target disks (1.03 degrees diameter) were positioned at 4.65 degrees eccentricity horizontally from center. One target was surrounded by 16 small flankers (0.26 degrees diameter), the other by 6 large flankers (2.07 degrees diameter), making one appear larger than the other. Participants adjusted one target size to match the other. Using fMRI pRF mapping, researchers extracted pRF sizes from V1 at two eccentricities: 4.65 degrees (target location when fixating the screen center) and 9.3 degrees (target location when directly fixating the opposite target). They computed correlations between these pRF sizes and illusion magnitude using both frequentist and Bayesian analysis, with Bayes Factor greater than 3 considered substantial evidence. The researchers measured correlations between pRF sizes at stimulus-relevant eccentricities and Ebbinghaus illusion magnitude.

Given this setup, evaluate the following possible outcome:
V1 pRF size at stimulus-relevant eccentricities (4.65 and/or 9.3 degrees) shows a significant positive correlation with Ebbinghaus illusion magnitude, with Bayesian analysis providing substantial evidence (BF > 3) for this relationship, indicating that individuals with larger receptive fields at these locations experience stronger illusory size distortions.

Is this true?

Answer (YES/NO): NO